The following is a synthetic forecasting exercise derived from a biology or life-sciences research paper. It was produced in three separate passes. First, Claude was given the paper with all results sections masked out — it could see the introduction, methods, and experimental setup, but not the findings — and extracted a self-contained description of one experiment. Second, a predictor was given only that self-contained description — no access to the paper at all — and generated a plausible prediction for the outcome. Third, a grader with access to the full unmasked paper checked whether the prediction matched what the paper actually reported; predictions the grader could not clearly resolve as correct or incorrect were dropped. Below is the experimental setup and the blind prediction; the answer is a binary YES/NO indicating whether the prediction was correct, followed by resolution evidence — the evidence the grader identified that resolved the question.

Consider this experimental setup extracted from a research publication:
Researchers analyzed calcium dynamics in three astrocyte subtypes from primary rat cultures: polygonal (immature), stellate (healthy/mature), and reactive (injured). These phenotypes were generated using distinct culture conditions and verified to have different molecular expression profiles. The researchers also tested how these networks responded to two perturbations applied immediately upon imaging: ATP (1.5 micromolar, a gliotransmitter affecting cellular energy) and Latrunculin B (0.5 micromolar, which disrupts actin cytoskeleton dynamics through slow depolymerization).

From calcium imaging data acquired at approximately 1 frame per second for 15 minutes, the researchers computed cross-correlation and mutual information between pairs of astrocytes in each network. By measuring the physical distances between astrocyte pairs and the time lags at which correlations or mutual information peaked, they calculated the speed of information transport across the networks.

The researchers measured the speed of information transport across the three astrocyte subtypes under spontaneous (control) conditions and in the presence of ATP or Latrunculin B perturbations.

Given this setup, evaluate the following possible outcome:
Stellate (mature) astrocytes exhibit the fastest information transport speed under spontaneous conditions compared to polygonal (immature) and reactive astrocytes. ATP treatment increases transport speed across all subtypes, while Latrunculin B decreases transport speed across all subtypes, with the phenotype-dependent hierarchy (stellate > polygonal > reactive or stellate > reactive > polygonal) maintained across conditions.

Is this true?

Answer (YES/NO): NO